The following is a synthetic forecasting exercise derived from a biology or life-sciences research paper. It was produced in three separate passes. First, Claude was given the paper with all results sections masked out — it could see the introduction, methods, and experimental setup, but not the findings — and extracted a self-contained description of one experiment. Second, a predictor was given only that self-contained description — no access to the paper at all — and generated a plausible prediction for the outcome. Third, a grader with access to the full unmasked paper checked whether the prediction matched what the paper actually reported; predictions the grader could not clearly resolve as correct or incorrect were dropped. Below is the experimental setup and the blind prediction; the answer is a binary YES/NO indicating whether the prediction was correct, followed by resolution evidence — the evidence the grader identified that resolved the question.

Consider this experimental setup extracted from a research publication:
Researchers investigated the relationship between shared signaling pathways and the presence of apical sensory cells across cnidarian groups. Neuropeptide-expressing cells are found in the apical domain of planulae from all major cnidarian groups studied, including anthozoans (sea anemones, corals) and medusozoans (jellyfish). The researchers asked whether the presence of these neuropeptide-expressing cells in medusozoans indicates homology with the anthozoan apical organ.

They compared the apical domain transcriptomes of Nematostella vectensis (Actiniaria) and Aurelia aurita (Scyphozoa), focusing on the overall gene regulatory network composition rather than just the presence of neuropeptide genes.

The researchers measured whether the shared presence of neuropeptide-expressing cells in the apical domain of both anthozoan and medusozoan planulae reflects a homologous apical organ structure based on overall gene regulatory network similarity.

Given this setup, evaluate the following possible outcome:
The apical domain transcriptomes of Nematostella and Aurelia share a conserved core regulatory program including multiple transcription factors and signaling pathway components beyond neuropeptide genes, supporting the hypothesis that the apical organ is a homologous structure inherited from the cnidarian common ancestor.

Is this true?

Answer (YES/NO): NO